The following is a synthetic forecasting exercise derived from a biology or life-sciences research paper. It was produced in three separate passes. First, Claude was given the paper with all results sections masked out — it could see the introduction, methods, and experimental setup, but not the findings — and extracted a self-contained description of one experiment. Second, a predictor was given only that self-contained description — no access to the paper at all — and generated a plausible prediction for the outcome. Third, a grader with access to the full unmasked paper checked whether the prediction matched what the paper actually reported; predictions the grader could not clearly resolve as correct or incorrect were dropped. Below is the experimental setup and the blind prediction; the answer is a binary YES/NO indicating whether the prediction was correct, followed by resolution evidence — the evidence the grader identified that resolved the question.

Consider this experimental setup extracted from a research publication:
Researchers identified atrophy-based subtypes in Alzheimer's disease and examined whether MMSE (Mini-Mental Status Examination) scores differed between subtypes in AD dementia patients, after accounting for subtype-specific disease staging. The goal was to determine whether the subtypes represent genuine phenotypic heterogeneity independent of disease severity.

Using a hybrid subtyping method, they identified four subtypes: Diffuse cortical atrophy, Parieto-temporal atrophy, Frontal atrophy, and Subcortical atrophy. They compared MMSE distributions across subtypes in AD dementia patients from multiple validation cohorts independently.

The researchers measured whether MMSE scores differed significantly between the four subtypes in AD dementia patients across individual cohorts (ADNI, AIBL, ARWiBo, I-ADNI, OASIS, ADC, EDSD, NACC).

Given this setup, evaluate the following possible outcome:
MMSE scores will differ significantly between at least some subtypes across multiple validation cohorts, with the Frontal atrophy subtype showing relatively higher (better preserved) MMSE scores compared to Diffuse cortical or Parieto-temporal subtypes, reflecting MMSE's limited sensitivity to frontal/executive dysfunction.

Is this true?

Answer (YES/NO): YES